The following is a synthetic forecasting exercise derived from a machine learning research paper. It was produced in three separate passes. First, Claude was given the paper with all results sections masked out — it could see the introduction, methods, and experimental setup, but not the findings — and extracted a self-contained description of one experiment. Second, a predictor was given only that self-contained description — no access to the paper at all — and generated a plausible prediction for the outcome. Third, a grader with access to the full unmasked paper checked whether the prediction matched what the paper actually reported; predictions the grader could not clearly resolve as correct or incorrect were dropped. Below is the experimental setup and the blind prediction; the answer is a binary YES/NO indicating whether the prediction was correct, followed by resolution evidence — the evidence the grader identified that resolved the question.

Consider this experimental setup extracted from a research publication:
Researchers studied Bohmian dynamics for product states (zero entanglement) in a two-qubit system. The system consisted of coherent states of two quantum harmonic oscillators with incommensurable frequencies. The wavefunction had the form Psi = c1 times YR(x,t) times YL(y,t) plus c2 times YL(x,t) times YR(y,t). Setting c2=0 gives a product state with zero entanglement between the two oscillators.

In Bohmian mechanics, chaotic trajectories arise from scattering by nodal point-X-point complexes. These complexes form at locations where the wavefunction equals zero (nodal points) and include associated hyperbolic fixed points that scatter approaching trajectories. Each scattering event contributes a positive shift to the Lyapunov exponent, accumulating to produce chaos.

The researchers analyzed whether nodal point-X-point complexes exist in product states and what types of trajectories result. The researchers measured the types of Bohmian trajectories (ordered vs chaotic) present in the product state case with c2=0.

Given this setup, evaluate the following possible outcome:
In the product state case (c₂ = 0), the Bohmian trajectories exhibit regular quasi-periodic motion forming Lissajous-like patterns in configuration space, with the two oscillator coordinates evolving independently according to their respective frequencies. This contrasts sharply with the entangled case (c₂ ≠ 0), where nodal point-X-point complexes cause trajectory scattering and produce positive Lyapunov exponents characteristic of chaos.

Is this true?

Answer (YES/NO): YES